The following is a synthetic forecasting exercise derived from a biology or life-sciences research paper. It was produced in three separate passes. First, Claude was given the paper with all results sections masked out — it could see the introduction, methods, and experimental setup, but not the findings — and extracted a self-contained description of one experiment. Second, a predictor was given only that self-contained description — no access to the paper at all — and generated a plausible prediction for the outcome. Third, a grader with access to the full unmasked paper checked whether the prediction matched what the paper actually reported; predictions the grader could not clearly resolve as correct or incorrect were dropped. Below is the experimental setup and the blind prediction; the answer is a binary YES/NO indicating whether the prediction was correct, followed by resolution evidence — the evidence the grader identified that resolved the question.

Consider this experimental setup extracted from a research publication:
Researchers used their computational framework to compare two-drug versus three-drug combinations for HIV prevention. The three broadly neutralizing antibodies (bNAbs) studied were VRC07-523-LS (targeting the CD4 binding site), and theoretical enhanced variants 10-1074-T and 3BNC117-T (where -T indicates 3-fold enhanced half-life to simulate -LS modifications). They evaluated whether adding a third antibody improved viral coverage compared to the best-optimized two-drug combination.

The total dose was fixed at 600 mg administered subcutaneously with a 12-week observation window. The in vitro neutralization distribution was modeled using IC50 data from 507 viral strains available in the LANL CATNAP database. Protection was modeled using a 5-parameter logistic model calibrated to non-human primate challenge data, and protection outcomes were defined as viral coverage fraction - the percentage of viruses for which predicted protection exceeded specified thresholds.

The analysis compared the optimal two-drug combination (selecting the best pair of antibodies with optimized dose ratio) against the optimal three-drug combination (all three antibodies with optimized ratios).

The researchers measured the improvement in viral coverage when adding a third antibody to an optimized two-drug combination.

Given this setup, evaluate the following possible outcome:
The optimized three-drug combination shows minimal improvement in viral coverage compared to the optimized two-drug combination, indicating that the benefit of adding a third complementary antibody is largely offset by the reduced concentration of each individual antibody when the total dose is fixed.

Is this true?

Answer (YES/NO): NO